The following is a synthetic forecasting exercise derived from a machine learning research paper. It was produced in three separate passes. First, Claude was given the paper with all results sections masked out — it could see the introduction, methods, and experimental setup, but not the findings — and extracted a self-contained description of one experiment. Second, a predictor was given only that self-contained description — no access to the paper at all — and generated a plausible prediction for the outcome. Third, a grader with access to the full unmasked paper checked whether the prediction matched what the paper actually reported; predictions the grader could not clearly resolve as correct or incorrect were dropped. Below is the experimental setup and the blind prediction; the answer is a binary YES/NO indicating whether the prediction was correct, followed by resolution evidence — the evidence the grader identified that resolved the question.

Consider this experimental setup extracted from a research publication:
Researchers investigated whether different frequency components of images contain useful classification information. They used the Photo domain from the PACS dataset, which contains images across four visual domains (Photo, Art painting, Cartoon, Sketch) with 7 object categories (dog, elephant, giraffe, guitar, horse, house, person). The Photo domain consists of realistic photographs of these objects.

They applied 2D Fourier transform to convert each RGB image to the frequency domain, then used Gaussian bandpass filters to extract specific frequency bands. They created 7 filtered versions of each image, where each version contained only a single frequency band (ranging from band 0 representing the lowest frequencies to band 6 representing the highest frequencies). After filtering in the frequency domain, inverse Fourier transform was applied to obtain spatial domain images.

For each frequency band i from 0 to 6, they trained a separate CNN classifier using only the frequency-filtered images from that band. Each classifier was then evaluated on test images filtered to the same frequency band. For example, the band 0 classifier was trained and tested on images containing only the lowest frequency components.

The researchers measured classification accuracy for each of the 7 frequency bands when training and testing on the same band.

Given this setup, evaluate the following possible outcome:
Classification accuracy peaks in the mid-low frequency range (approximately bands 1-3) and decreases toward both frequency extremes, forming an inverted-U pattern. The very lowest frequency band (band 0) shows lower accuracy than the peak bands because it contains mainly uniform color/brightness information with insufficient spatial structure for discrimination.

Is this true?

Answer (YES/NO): NO